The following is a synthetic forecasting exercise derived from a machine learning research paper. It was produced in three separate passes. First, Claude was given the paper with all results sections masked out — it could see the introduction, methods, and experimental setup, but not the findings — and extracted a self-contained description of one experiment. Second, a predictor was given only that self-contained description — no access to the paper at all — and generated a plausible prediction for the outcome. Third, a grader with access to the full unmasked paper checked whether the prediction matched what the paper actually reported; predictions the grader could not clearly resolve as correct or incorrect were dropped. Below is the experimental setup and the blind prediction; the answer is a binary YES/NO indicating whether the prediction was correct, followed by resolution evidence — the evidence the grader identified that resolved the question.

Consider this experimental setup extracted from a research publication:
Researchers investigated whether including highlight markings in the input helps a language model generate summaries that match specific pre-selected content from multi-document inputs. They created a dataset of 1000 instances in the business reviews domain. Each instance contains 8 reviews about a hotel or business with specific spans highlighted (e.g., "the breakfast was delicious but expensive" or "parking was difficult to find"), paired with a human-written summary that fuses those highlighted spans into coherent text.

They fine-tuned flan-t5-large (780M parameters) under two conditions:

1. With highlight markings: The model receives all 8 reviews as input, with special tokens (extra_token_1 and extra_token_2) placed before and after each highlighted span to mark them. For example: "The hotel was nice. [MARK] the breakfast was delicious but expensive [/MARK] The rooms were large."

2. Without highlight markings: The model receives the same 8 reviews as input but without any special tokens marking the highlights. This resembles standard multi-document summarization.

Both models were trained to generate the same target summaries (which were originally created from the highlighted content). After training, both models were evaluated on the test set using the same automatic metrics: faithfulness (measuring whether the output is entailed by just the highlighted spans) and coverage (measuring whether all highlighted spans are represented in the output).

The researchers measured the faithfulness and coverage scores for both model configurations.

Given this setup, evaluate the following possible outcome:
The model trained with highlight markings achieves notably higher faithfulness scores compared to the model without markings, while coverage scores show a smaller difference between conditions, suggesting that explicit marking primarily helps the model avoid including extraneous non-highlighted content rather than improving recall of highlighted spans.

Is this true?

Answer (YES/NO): NO